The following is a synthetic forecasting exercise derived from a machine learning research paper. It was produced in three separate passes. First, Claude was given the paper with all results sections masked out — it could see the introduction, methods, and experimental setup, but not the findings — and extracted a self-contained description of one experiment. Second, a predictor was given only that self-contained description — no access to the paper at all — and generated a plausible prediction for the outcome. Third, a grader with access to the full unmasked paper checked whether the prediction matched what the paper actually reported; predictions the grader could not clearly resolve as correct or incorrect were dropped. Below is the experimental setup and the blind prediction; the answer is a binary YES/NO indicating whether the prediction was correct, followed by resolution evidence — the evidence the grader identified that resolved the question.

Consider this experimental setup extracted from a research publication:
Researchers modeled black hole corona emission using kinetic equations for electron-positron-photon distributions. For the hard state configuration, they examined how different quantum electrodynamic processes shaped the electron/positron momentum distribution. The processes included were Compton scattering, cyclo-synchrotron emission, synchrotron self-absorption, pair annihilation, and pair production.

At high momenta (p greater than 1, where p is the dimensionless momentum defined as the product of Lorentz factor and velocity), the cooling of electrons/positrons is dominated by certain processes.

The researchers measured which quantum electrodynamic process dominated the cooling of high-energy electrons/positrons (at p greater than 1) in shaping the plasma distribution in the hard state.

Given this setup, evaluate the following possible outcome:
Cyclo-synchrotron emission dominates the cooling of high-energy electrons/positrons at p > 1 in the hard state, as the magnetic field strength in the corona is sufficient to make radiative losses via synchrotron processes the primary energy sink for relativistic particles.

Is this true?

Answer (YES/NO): NO